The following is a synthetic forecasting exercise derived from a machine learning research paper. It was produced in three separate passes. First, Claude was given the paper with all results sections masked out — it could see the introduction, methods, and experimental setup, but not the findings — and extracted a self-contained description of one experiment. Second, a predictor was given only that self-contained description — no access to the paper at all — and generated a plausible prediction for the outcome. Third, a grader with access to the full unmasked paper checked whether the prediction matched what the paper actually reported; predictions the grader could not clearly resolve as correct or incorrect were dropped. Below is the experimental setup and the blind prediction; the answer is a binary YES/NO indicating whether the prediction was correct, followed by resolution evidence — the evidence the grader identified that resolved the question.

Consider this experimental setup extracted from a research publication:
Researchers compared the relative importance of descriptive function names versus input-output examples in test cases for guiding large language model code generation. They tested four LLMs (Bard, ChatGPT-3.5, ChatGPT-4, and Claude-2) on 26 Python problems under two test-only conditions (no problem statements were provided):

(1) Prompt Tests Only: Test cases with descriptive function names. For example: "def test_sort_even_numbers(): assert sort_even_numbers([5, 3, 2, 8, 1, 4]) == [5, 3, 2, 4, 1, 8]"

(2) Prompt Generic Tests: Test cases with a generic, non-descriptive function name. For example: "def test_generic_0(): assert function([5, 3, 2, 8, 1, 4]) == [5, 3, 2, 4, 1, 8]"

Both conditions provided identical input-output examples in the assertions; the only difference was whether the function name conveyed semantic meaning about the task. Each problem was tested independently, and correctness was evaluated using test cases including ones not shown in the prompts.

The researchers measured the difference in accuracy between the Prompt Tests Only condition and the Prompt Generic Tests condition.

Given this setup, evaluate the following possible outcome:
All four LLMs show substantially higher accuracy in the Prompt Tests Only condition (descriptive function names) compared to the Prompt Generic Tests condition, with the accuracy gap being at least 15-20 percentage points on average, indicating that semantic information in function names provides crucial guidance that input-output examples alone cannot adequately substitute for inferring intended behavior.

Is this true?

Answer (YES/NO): NO